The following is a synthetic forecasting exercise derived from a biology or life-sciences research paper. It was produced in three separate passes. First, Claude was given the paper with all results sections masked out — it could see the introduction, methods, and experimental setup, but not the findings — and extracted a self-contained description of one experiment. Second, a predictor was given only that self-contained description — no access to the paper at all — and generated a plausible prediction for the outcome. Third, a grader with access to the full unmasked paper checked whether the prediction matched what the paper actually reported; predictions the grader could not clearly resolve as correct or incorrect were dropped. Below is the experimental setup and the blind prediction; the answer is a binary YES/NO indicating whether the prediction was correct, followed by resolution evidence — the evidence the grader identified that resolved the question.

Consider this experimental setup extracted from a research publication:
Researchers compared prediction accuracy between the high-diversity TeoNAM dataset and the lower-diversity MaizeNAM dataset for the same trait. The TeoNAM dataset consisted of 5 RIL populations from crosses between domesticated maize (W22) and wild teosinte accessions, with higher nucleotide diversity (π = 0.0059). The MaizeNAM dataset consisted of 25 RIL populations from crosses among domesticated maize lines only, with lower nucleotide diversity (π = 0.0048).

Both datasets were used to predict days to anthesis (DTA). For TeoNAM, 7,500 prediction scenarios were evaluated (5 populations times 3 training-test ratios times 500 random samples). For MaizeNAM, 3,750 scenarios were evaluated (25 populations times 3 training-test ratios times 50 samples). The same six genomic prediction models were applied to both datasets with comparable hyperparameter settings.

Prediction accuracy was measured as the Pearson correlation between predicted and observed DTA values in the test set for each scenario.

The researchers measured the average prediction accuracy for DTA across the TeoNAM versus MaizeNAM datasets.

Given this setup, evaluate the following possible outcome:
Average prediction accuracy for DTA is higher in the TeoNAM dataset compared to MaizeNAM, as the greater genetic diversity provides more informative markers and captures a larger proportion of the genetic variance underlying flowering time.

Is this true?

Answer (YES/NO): YES